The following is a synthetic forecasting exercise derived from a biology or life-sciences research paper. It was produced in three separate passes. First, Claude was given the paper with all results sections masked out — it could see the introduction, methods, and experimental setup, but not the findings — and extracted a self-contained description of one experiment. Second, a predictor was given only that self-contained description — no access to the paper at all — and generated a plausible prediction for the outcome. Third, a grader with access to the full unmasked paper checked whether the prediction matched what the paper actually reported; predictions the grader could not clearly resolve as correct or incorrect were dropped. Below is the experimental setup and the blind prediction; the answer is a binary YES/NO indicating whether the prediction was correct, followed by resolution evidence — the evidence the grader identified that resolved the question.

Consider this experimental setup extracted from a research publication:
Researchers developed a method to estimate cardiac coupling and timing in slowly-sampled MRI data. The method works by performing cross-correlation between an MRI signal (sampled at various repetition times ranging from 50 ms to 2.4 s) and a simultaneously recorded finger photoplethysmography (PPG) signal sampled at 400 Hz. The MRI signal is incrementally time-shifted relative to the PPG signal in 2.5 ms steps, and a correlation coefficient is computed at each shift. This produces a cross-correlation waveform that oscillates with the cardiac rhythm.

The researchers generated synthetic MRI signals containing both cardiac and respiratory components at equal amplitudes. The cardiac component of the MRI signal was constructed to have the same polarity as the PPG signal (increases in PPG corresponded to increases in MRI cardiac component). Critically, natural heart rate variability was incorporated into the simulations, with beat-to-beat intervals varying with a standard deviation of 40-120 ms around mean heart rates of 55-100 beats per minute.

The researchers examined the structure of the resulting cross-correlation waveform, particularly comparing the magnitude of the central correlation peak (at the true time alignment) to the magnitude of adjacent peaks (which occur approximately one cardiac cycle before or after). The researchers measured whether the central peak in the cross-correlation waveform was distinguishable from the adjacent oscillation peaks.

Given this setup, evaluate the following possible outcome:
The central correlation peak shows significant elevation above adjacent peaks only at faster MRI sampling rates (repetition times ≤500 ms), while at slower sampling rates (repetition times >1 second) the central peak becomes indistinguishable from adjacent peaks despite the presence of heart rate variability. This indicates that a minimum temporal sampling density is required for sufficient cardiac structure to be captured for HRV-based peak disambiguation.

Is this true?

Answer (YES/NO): NO